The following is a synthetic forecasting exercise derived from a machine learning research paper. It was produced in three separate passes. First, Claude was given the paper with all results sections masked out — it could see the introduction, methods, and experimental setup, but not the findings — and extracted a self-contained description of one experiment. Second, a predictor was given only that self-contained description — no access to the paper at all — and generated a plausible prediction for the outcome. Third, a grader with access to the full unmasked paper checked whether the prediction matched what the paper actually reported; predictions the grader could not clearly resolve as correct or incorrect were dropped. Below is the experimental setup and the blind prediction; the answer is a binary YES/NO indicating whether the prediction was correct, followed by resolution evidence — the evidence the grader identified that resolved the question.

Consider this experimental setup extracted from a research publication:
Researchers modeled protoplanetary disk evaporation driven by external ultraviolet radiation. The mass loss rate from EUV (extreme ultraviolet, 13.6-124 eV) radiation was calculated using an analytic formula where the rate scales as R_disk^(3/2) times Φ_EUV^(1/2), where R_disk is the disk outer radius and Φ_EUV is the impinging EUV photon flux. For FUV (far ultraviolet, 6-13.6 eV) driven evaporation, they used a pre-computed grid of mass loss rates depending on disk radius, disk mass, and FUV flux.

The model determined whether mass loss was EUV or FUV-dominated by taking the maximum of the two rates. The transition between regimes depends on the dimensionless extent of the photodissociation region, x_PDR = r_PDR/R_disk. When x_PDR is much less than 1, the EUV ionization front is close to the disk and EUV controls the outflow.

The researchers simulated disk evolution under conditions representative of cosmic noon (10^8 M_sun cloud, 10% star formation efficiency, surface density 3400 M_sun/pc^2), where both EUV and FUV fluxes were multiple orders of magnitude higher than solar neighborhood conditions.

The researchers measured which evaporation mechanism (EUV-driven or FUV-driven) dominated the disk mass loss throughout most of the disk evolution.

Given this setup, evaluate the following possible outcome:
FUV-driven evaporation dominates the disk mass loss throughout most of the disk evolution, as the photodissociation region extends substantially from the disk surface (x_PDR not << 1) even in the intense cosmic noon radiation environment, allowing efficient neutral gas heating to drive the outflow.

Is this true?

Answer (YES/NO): NO